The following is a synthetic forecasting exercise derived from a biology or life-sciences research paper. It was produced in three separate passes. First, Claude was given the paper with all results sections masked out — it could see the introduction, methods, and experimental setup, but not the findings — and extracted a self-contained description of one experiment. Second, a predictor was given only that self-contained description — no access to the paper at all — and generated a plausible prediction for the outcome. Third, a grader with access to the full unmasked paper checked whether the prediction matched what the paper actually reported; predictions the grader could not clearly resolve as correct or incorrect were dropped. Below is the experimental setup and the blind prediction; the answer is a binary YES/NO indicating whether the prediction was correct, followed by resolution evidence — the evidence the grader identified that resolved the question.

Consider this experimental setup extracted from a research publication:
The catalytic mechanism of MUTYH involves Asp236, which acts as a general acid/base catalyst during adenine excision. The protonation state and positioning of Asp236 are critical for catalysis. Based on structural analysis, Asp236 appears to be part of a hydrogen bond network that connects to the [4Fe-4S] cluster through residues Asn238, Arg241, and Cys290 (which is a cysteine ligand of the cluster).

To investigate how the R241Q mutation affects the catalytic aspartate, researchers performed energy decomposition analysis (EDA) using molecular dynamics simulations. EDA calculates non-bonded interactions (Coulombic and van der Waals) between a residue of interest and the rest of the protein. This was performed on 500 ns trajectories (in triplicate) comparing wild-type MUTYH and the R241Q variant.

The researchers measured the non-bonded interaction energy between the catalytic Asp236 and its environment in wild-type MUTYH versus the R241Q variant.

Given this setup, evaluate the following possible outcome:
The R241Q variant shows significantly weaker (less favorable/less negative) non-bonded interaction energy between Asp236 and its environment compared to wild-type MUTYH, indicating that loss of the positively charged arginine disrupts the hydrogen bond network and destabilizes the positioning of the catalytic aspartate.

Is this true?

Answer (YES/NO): YES